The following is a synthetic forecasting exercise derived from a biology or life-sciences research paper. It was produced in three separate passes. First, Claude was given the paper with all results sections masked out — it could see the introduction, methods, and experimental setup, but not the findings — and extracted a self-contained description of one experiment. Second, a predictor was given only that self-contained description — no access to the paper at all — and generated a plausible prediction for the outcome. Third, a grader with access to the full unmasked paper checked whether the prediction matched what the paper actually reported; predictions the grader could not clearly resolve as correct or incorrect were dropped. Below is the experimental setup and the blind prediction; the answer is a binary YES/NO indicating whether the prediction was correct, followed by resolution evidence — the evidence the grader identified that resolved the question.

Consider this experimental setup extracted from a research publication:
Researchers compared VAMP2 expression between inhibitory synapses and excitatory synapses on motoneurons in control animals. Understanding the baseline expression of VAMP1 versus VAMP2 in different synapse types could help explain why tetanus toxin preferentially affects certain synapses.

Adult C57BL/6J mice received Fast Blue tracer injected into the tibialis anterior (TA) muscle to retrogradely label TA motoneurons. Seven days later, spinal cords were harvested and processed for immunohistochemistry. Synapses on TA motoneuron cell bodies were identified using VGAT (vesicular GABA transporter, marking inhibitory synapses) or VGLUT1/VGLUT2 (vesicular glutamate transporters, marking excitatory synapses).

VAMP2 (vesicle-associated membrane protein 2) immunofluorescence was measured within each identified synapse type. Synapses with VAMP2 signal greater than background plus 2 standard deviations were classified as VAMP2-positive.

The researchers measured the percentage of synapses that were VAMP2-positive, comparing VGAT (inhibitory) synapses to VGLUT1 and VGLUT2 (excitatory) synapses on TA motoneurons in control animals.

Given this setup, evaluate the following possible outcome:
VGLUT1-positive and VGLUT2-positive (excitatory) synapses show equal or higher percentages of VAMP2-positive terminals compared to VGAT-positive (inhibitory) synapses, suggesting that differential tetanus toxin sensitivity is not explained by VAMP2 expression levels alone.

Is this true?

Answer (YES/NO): NO